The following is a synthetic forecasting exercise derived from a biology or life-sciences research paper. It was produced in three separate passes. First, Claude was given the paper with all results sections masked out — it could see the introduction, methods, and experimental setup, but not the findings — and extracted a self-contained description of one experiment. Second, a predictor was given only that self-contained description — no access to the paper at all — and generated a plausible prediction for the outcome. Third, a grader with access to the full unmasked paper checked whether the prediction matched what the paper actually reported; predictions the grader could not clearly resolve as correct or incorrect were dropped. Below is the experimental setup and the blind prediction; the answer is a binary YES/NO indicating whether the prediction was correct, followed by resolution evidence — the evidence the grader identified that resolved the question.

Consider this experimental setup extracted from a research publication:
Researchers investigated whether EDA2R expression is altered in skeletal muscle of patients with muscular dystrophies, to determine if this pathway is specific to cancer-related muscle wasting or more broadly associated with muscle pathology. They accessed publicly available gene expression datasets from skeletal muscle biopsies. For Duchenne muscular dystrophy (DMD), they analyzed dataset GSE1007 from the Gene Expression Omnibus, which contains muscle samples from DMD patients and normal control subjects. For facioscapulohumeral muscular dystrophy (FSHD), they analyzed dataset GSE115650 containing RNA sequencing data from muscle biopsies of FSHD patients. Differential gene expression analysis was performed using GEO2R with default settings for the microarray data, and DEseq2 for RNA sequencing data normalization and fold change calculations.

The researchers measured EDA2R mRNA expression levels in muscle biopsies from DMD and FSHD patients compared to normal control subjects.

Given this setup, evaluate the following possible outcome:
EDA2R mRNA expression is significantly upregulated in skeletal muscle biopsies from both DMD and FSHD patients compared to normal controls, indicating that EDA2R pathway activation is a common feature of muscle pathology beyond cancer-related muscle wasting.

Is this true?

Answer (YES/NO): YES